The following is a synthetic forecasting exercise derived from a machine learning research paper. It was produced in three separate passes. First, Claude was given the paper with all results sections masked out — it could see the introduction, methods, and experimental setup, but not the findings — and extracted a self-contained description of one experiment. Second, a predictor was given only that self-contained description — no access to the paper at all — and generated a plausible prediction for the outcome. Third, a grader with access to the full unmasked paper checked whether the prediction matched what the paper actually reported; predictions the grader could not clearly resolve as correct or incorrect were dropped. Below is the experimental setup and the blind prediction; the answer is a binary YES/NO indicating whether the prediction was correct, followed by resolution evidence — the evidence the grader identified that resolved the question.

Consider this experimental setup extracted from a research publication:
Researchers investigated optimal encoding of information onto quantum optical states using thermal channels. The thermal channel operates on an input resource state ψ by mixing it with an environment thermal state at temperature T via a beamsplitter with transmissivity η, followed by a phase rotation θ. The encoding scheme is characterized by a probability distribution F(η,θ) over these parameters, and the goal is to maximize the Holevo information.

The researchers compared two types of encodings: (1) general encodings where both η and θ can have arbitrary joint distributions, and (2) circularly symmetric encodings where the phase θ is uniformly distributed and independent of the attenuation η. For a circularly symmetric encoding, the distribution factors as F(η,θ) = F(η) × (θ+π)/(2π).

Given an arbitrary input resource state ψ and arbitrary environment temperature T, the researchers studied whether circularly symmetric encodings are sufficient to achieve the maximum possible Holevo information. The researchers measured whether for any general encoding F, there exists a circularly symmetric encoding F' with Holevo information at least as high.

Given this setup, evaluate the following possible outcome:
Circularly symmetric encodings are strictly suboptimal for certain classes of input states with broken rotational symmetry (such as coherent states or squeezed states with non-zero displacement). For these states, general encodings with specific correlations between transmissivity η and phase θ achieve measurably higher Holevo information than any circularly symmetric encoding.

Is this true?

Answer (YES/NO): NO